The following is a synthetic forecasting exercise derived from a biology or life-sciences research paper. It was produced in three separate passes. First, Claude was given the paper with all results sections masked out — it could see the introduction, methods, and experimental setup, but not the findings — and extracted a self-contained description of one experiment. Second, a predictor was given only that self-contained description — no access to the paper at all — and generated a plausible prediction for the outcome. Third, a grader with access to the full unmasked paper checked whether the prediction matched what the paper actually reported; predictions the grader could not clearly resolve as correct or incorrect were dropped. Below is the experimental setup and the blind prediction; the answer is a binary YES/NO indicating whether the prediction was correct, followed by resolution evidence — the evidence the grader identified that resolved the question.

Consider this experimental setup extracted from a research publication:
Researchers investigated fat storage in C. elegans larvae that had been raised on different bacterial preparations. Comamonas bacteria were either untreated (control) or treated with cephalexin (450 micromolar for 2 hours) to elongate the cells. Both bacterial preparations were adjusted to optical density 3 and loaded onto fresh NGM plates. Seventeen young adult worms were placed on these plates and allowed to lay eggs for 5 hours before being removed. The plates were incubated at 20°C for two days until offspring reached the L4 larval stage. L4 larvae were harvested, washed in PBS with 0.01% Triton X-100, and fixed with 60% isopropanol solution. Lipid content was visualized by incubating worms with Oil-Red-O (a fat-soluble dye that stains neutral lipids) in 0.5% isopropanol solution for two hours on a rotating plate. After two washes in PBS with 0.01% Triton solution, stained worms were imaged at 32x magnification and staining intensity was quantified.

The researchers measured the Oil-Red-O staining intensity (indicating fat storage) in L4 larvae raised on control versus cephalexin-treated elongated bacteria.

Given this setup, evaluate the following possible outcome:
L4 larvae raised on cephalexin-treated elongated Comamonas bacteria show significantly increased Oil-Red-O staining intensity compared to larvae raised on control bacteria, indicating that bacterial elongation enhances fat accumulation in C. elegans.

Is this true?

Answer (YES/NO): NO